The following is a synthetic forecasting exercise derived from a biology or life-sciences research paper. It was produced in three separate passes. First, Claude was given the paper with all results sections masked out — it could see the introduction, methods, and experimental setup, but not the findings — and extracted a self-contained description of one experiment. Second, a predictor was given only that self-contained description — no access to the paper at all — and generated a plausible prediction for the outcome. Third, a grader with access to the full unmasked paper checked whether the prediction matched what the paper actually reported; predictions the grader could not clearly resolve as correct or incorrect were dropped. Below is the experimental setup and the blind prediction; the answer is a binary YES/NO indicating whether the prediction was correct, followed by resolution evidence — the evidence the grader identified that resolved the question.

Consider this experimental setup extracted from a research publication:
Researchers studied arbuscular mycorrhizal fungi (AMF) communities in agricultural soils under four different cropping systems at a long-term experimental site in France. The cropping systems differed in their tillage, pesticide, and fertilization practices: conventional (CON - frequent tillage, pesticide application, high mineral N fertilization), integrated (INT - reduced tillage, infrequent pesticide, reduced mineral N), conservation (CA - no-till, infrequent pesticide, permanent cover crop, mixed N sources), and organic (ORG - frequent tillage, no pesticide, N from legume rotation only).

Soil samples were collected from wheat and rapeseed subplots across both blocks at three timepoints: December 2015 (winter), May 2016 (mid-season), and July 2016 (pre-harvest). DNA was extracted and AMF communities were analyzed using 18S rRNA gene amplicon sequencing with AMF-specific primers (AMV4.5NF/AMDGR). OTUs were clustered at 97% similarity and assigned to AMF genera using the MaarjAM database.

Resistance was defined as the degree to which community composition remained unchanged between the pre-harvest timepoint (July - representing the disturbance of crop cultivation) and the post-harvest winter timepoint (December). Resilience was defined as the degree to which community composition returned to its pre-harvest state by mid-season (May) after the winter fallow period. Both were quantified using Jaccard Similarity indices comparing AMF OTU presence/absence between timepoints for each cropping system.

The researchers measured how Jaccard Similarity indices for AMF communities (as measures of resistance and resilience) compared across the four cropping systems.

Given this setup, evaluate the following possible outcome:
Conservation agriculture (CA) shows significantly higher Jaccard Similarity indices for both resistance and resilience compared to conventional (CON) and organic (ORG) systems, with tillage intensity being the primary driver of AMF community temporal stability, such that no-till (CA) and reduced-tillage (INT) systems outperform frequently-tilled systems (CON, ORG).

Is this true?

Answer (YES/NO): NO